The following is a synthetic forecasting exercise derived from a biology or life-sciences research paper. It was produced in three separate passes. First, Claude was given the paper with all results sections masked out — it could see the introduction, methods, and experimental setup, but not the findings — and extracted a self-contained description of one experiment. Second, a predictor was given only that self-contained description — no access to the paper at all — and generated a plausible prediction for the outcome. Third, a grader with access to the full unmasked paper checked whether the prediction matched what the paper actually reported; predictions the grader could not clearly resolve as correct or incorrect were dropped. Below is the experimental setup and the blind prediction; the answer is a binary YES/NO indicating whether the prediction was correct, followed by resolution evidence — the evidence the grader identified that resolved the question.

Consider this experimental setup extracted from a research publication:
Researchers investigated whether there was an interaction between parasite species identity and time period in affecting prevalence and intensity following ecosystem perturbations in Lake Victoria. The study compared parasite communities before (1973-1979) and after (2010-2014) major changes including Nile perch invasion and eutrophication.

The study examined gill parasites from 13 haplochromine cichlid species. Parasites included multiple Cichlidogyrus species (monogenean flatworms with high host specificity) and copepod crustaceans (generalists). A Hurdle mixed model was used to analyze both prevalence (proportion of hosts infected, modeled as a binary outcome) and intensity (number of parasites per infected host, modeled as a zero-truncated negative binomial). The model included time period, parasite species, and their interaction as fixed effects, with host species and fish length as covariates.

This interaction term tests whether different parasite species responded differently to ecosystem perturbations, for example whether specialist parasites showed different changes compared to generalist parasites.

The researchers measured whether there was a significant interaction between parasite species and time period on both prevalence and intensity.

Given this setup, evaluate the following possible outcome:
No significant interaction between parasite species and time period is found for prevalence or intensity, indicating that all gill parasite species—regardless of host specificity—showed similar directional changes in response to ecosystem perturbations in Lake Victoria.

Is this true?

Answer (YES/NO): NO